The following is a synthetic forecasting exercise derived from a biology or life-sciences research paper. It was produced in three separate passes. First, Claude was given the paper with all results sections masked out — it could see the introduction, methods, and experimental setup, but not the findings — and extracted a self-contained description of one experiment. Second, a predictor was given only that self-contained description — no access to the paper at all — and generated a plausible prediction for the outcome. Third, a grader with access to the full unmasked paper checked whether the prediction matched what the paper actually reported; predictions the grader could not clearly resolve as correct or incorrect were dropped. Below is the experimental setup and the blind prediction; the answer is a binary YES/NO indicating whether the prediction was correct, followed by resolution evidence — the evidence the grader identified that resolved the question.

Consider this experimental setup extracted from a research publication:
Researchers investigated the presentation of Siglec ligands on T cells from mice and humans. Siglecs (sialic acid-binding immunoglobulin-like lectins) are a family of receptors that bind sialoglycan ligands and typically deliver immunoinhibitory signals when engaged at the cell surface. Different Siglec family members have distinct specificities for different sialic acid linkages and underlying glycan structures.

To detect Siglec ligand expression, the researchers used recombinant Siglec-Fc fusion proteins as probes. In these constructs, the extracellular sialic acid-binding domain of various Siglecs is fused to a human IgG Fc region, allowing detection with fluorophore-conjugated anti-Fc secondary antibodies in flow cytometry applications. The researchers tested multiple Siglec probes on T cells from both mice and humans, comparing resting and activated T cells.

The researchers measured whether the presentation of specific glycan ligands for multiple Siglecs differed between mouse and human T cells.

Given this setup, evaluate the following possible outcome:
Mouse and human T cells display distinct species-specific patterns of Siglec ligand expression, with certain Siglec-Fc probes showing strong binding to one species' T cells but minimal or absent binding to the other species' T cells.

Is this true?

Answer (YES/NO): YES